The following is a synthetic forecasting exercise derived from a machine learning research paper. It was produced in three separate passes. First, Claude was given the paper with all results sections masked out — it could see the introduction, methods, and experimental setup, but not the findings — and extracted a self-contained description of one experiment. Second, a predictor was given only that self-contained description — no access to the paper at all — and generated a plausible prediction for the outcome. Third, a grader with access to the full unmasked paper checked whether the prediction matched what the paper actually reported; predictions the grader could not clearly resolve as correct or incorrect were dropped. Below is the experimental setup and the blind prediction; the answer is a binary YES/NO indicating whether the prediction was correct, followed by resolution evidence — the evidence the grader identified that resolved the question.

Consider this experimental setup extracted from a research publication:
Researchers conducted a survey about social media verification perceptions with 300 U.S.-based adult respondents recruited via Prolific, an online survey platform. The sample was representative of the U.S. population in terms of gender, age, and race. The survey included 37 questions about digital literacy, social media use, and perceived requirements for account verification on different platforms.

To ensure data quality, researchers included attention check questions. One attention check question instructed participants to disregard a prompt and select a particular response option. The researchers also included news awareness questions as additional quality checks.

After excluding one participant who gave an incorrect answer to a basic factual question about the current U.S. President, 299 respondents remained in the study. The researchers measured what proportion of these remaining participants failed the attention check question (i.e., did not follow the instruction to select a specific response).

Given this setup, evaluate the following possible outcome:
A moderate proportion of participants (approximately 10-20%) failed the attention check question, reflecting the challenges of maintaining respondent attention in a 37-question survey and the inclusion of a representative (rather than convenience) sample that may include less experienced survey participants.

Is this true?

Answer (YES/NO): NO